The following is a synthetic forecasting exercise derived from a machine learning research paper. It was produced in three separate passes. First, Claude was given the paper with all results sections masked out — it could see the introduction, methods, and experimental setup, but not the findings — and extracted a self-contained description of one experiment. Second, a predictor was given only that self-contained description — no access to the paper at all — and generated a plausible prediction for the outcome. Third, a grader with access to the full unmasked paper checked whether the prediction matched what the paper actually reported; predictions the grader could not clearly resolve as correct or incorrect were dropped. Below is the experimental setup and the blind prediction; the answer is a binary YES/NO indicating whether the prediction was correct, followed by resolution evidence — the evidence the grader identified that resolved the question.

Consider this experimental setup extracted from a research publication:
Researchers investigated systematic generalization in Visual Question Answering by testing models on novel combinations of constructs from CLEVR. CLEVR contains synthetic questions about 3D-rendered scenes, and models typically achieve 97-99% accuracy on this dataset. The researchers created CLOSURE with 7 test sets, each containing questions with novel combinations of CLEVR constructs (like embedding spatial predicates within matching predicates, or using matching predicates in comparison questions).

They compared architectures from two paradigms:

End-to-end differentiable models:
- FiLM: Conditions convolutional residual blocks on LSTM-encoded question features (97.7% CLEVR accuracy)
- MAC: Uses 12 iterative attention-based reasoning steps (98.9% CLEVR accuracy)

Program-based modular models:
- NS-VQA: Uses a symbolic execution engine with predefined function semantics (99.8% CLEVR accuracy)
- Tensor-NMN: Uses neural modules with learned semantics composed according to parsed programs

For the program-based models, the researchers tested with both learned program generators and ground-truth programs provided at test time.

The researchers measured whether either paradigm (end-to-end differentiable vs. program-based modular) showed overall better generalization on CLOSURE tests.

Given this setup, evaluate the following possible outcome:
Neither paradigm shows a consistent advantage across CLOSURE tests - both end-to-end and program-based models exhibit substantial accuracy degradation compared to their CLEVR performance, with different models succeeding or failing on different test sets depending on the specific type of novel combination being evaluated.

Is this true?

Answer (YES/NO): YES